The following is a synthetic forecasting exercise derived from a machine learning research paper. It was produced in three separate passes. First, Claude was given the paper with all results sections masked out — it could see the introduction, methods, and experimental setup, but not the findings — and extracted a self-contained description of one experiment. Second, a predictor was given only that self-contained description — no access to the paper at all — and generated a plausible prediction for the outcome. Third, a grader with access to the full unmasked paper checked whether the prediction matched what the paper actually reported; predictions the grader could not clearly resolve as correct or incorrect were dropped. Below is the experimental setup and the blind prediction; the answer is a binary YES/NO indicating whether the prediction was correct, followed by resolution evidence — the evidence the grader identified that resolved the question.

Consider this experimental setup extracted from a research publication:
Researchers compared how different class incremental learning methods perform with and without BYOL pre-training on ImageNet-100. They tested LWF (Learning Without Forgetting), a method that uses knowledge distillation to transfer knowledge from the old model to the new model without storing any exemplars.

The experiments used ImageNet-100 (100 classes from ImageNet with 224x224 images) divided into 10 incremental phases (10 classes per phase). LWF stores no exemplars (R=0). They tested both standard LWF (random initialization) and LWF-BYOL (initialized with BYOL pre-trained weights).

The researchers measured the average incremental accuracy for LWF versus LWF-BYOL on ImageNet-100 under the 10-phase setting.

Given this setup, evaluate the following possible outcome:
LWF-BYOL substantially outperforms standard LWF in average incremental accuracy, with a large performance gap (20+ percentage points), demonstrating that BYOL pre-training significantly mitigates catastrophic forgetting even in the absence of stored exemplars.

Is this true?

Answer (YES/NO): NO